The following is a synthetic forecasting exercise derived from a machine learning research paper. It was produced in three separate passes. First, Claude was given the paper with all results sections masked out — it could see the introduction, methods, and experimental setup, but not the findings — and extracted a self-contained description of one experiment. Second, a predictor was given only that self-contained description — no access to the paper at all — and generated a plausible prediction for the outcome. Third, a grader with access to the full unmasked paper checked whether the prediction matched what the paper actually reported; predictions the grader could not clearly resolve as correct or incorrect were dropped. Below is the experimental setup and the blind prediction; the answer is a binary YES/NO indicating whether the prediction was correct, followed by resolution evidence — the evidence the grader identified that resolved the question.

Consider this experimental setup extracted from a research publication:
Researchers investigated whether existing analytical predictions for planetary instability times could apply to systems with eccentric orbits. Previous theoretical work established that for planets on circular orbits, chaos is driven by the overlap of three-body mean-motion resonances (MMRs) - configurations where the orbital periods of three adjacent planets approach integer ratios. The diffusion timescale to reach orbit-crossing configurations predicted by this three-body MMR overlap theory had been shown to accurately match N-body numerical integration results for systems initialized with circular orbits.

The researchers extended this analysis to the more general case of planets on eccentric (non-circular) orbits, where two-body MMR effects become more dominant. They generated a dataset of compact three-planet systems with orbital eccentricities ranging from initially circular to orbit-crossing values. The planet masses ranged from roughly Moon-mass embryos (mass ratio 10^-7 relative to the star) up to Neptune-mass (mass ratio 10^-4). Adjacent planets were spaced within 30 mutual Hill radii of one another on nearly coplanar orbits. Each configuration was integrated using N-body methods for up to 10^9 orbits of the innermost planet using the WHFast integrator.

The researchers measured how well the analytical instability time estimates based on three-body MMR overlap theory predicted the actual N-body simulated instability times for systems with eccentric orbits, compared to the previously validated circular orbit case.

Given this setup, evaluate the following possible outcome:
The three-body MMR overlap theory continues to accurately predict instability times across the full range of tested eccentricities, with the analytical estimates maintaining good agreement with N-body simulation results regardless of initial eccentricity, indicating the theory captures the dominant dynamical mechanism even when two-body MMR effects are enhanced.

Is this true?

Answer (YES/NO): NO